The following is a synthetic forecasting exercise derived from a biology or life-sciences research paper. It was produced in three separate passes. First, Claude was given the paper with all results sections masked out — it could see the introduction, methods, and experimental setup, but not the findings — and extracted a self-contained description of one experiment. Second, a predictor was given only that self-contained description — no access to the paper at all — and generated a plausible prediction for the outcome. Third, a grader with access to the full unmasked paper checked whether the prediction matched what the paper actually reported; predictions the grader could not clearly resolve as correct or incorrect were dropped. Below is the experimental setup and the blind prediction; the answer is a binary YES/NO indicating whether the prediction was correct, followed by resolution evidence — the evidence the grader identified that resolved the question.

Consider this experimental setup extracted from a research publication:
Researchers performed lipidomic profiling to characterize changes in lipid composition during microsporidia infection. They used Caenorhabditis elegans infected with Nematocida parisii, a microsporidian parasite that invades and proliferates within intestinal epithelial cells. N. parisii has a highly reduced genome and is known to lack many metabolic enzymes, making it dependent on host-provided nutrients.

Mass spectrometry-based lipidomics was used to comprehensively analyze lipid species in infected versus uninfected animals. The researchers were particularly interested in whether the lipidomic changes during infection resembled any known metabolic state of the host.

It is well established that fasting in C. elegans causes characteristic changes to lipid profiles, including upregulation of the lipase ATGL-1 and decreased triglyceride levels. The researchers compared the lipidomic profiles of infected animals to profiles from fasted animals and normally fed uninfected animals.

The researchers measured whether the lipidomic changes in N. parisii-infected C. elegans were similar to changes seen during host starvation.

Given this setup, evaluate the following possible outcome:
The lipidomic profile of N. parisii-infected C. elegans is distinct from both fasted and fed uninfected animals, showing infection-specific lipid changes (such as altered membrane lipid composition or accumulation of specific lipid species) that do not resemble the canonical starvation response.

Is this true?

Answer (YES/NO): NO